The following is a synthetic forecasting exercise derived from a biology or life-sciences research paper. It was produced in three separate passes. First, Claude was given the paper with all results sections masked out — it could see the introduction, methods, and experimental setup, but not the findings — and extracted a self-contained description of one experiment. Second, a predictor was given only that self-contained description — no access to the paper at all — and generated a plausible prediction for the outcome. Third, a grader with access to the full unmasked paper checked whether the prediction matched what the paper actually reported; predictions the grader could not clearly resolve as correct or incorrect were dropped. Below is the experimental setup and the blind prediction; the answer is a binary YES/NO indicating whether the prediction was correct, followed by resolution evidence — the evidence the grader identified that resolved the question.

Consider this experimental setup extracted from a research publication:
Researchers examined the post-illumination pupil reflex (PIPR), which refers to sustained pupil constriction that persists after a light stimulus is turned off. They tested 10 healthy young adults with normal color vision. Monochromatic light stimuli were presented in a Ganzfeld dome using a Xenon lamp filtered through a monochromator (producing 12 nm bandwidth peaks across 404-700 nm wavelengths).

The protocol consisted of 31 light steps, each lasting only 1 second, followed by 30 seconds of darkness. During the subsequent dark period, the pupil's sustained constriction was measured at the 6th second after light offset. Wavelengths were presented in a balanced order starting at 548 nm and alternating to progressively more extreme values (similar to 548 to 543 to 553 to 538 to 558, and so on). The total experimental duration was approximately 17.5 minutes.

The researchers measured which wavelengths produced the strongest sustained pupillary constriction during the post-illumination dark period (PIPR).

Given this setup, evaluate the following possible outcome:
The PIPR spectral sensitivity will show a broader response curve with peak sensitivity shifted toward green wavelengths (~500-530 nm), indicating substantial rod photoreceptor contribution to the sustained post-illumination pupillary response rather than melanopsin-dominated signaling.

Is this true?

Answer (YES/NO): NO